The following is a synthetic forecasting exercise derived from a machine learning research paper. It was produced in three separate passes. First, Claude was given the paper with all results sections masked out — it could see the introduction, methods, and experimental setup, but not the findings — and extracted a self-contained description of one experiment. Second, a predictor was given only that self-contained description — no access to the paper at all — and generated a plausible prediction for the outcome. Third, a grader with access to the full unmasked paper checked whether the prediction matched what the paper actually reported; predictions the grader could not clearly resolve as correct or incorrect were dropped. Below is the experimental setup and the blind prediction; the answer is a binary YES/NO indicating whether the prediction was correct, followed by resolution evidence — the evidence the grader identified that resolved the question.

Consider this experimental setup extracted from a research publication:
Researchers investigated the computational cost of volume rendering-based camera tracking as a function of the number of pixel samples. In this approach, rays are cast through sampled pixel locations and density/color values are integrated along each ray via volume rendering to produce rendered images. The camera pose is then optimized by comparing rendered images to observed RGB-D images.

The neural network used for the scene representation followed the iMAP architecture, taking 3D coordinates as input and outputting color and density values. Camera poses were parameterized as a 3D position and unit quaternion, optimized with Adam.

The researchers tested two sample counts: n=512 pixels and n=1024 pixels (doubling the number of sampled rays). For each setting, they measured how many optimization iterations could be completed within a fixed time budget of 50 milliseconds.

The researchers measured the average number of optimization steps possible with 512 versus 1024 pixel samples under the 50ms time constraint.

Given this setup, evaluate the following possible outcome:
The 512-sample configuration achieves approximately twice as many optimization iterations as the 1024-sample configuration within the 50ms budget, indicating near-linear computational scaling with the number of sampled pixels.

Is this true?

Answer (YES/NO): NO